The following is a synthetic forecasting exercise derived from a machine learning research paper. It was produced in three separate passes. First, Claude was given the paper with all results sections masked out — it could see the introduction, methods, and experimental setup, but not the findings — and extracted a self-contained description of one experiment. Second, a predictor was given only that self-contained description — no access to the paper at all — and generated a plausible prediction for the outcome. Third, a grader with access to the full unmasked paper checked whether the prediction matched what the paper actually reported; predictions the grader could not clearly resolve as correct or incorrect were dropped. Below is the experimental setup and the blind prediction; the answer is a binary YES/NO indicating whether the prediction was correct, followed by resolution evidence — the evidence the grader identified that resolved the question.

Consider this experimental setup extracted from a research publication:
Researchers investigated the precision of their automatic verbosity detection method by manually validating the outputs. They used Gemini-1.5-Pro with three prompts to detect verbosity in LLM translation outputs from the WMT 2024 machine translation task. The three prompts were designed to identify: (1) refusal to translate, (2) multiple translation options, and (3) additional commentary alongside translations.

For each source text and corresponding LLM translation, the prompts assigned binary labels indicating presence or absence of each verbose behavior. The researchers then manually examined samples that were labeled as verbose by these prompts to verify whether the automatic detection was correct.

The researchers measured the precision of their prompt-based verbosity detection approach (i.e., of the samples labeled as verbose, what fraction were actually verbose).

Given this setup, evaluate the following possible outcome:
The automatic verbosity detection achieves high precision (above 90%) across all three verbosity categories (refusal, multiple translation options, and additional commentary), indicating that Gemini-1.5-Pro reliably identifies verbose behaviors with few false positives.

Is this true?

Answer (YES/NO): NO